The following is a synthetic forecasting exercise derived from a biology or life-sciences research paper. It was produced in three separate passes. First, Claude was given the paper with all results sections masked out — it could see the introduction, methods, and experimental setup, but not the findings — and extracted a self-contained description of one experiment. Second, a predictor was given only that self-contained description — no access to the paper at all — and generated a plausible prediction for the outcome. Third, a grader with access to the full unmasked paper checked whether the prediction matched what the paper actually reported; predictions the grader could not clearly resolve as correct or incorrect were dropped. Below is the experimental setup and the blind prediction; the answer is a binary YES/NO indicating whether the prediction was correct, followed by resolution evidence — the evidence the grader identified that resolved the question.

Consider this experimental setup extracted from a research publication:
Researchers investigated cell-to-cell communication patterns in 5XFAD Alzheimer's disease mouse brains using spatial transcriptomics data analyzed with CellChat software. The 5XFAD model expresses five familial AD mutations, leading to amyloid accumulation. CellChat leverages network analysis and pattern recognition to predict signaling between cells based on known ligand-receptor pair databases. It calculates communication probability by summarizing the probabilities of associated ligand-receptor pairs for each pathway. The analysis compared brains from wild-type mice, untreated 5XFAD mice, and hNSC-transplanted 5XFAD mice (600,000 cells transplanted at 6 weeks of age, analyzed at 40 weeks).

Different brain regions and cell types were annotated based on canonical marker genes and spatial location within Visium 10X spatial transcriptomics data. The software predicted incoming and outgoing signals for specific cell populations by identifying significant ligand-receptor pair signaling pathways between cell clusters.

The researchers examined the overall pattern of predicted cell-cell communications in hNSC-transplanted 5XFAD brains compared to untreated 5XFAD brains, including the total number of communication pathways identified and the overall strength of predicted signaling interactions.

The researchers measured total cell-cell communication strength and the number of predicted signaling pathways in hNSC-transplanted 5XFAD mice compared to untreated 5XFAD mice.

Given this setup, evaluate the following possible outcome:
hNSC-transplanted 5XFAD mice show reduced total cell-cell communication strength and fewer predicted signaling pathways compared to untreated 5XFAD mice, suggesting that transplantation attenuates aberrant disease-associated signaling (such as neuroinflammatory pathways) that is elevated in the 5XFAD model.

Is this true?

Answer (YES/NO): YES